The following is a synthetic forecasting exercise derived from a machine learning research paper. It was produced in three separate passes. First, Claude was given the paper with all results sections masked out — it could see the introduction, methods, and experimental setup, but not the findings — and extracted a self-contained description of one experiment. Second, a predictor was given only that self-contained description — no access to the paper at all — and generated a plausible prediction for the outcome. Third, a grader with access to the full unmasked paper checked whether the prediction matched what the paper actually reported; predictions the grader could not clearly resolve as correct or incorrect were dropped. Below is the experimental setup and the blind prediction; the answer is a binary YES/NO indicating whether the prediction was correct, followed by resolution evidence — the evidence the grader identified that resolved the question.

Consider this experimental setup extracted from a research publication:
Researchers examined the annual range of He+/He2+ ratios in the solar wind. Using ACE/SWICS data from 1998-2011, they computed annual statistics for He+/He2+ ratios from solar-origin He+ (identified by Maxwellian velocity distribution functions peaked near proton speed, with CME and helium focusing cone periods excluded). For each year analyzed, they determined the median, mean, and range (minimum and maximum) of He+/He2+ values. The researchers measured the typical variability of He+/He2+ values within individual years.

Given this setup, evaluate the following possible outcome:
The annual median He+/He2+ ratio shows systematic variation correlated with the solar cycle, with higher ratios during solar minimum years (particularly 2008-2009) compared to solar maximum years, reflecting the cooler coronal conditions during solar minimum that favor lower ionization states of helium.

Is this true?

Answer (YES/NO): NO